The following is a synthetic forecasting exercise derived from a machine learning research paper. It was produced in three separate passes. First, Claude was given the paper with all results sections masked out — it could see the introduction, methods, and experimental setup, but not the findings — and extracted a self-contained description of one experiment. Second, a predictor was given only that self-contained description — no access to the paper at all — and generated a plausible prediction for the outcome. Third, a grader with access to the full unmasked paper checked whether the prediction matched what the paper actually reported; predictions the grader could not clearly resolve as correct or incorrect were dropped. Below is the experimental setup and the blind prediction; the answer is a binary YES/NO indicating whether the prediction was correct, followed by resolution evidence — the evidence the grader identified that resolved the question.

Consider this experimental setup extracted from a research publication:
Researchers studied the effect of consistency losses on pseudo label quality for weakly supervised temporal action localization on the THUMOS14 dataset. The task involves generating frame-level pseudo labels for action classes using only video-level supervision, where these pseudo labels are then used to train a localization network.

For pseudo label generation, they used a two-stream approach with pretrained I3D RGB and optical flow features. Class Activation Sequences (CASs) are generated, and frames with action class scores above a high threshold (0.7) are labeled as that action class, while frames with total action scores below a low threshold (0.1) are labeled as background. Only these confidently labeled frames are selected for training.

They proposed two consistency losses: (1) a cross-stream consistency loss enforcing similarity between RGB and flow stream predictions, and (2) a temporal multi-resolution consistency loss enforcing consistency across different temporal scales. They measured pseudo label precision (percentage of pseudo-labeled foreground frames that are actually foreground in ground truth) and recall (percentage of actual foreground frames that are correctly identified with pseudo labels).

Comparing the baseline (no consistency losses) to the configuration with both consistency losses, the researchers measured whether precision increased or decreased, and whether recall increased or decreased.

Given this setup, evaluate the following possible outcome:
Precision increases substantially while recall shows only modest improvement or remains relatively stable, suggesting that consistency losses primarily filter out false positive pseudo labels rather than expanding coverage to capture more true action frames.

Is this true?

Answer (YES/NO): NO